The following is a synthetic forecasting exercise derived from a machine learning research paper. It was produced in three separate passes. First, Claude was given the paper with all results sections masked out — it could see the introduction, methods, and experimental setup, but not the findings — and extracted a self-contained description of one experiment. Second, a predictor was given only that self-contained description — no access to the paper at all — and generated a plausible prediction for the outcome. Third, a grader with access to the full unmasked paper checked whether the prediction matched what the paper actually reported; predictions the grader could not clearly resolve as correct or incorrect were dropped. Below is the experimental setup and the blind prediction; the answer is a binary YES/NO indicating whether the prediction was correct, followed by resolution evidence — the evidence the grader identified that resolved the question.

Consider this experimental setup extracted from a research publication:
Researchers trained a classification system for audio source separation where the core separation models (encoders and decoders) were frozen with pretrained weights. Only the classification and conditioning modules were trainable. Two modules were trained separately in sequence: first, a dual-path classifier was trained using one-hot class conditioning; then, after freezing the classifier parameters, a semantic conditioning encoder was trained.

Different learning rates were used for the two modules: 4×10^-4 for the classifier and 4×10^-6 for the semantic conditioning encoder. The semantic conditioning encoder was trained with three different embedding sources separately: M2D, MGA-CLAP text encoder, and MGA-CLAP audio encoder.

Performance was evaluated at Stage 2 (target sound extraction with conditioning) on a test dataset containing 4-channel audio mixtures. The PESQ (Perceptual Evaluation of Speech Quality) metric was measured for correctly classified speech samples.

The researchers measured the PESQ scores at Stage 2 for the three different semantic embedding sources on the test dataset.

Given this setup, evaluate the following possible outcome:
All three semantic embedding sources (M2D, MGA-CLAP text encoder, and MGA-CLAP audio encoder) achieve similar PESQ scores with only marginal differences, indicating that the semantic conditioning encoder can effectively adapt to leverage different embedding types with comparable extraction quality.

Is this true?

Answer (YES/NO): YES